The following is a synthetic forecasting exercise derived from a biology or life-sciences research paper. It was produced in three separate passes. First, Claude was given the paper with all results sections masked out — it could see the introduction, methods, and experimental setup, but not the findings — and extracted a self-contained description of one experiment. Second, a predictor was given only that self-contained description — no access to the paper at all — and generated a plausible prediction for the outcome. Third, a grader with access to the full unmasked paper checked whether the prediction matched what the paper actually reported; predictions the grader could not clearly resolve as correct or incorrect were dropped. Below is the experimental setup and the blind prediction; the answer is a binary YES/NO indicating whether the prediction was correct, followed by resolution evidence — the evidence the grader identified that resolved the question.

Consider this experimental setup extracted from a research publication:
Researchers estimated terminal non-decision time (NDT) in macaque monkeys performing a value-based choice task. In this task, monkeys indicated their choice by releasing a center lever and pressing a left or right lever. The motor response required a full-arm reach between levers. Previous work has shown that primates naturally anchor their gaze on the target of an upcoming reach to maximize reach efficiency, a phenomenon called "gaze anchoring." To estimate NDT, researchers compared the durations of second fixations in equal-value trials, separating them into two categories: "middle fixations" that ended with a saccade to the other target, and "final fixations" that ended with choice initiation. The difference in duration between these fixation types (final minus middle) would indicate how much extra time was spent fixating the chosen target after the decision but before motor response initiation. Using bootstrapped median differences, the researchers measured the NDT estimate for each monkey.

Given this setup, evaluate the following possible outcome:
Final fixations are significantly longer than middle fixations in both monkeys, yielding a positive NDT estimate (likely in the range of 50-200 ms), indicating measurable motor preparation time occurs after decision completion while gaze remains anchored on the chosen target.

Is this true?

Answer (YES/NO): YES